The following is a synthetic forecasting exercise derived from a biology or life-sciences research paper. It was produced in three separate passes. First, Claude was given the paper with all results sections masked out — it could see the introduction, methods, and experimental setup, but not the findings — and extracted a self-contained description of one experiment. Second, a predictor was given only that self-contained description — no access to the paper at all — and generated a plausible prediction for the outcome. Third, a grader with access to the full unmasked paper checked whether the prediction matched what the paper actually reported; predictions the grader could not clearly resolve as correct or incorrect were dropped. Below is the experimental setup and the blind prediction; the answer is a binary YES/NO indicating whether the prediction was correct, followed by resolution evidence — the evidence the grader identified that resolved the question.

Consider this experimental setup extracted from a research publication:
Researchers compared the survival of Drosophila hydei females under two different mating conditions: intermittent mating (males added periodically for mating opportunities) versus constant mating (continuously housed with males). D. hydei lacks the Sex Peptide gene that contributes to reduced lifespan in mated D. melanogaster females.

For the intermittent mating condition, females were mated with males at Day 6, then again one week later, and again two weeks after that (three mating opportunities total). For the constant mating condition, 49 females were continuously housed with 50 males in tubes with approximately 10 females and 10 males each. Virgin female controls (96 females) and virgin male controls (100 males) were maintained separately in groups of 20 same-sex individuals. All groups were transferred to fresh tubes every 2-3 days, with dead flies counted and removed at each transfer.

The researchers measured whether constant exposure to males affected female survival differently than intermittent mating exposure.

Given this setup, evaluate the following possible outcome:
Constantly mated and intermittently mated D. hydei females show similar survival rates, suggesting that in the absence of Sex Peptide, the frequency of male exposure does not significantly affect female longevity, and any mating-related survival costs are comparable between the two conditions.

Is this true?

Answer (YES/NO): NO